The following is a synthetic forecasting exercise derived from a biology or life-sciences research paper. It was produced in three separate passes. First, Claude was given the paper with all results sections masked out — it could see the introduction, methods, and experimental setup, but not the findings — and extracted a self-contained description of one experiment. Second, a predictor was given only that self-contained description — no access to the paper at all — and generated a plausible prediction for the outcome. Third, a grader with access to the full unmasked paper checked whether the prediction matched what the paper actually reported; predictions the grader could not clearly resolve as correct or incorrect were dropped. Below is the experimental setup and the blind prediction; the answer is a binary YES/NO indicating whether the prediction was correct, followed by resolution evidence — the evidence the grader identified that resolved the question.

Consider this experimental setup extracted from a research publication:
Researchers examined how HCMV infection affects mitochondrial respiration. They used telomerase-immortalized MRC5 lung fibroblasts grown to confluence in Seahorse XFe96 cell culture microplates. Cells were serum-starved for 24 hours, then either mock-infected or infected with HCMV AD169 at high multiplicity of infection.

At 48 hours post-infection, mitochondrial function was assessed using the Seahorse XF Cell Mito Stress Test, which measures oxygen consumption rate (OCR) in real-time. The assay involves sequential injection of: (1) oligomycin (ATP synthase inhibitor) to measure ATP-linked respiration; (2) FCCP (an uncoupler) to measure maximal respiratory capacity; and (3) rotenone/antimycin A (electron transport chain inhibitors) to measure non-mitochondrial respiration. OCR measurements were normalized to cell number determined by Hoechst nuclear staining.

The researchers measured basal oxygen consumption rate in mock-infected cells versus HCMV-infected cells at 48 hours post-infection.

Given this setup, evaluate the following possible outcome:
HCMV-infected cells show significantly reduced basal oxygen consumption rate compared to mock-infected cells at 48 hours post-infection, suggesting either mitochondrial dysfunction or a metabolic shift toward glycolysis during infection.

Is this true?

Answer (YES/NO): NO